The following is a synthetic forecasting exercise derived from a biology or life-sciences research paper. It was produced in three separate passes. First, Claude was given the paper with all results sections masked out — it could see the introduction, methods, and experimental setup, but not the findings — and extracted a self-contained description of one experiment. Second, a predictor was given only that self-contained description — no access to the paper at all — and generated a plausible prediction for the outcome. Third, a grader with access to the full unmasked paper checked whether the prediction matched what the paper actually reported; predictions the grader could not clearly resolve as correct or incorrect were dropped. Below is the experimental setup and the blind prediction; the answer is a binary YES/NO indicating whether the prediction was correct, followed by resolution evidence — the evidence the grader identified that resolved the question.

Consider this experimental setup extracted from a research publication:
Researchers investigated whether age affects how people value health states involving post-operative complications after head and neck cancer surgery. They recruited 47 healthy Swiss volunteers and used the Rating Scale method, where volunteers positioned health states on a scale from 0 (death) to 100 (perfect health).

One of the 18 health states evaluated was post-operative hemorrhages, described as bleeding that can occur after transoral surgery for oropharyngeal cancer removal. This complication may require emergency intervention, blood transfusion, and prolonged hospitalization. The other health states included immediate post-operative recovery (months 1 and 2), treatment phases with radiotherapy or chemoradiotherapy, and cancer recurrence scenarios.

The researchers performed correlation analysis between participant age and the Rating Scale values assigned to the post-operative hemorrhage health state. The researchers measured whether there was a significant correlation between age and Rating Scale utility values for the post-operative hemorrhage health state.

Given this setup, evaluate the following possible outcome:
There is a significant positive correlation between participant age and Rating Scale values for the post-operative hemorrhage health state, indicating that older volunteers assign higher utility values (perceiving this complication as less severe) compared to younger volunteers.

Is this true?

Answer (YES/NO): NO